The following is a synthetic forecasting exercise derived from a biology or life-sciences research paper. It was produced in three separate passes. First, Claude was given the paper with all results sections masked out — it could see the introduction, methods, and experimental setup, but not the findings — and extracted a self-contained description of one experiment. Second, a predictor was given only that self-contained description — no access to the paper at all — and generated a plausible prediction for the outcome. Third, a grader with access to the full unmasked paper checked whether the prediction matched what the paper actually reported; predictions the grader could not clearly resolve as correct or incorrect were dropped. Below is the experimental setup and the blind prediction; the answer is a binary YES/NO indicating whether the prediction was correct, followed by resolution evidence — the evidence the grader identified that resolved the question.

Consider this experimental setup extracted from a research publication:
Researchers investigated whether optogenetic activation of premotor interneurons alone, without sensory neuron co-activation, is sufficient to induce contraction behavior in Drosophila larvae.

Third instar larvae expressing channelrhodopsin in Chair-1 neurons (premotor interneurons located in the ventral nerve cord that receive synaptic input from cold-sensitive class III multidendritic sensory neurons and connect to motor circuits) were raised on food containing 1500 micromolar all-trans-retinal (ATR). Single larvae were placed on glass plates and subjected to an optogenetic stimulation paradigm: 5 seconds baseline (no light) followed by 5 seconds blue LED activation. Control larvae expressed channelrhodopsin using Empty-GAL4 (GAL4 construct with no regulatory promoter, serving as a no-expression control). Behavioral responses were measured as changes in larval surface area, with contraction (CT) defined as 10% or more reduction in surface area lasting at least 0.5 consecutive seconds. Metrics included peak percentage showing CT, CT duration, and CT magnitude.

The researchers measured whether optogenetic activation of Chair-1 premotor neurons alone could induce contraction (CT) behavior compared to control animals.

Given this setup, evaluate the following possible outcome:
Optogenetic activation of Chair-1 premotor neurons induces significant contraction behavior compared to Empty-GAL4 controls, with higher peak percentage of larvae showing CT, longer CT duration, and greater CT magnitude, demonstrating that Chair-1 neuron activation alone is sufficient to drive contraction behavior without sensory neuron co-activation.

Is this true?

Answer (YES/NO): NO